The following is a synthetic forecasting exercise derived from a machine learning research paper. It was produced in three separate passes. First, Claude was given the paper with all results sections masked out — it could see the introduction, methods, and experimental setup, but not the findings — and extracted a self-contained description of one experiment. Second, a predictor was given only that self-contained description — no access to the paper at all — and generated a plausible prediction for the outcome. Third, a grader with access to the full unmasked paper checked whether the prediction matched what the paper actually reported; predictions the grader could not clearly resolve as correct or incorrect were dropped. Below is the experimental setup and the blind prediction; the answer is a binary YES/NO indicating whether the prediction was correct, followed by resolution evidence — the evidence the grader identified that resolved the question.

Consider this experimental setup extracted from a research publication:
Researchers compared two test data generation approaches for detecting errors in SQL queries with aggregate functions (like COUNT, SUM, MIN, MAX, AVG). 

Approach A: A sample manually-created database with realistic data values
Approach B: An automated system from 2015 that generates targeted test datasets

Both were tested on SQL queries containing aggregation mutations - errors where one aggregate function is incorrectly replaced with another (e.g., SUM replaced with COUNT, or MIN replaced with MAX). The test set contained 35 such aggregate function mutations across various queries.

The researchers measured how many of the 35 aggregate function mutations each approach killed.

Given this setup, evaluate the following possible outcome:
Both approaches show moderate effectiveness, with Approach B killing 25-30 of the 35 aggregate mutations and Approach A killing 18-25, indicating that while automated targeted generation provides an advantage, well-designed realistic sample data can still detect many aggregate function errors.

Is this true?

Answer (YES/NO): NO